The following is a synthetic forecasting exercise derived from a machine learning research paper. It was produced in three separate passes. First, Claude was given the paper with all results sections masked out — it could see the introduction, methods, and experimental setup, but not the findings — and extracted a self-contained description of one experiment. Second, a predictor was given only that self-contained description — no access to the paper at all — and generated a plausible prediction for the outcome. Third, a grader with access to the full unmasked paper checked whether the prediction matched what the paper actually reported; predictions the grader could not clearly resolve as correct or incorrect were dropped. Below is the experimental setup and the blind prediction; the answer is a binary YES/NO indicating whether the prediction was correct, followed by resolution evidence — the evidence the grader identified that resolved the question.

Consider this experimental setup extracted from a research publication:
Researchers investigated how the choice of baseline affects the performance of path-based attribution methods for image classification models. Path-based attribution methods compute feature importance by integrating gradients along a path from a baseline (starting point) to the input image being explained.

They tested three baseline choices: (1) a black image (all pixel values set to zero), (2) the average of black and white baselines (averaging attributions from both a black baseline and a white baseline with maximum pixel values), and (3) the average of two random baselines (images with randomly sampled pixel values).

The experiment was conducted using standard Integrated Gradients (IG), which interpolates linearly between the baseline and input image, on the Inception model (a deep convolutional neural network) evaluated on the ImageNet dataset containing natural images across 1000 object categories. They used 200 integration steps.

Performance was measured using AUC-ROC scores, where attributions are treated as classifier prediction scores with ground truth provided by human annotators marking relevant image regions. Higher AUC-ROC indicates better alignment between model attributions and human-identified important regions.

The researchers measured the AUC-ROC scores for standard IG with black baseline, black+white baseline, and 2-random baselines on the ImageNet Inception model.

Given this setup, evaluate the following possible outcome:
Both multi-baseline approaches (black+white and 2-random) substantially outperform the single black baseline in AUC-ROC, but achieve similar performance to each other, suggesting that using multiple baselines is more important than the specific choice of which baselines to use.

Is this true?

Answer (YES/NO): NO